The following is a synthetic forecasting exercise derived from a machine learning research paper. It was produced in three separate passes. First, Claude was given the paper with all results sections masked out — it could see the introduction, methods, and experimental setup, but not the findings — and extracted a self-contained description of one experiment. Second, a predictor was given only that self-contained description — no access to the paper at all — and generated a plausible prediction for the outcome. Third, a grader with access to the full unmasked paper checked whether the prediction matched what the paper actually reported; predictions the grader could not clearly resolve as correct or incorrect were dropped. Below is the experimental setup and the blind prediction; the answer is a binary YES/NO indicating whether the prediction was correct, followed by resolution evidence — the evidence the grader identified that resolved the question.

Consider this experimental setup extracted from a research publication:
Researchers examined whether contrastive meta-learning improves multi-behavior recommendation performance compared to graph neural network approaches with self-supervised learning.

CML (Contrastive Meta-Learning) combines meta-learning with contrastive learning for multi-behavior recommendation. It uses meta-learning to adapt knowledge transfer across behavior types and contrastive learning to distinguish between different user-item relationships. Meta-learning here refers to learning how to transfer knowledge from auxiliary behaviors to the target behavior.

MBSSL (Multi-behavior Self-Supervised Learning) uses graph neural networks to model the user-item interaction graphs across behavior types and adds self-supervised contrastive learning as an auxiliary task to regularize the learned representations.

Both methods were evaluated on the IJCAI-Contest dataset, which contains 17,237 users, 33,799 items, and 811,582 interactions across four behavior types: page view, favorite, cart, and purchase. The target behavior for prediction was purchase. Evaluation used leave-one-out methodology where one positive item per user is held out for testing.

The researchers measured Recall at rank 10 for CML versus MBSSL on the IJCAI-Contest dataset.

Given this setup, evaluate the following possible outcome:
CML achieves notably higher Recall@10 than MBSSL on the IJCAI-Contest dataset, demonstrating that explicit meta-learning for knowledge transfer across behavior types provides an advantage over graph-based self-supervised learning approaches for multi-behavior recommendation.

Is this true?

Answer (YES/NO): NO